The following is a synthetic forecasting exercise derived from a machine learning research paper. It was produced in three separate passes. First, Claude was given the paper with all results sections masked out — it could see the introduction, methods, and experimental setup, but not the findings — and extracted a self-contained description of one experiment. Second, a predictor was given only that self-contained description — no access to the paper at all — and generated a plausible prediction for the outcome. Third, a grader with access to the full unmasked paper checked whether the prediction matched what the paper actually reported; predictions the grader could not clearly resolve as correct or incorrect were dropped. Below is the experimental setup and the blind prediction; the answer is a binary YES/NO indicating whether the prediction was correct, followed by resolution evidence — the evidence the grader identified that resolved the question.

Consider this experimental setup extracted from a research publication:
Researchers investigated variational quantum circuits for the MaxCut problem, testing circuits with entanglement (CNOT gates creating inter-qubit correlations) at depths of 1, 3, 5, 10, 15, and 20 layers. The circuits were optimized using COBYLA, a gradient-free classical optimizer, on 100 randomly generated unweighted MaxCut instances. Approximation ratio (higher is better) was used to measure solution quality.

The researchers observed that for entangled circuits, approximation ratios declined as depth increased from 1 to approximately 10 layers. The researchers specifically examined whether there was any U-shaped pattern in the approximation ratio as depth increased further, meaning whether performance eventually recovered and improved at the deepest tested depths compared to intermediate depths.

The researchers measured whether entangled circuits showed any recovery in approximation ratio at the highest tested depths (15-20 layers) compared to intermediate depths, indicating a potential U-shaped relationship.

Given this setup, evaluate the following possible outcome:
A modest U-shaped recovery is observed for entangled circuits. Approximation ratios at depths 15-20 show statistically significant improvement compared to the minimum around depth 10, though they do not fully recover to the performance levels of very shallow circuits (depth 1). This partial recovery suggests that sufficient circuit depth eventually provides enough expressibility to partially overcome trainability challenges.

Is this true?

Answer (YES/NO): NO